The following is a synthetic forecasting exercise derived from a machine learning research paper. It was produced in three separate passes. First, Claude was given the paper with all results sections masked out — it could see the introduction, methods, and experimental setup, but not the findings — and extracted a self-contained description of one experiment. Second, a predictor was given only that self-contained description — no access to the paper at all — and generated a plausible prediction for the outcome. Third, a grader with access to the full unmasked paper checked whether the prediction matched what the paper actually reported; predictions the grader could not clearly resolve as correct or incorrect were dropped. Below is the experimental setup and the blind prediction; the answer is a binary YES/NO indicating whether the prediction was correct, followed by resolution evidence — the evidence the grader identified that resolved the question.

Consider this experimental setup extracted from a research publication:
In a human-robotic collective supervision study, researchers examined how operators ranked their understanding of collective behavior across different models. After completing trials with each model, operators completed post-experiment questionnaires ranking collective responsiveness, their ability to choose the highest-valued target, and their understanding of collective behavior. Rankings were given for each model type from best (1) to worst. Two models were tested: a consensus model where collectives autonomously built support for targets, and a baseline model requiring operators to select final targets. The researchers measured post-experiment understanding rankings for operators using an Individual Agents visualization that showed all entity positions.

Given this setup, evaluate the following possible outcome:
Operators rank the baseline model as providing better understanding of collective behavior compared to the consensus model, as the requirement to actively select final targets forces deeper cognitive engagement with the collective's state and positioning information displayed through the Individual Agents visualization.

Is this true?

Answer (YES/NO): YES